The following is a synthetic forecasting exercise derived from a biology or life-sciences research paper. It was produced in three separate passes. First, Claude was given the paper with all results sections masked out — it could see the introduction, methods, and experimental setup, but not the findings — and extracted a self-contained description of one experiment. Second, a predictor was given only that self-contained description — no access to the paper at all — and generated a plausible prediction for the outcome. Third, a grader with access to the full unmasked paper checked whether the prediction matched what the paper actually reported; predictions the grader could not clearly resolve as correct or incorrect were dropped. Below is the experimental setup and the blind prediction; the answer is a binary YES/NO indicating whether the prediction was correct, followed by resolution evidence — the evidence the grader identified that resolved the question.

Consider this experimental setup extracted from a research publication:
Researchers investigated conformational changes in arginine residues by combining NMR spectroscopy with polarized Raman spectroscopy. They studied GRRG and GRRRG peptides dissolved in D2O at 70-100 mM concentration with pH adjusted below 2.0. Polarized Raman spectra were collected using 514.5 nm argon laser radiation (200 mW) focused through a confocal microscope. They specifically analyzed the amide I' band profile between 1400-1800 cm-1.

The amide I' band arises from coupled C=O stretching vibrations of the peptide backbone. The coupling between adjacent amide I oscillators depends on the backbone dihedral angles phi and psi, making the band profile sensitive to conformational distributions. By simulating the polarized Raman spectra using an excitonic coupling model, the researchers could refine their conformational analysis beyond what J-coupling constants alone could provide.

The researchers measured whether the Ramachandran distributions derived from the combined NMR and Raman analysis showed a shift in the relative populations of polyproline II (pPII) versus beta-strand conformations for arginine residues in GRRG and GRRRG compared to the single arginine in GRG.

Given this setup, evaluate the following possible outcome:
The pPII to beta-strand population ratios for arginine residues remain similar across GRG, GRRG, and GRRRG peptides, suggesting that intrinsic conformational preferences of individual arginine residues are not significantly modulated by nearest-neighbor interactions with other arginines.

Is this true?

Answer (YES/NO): NO